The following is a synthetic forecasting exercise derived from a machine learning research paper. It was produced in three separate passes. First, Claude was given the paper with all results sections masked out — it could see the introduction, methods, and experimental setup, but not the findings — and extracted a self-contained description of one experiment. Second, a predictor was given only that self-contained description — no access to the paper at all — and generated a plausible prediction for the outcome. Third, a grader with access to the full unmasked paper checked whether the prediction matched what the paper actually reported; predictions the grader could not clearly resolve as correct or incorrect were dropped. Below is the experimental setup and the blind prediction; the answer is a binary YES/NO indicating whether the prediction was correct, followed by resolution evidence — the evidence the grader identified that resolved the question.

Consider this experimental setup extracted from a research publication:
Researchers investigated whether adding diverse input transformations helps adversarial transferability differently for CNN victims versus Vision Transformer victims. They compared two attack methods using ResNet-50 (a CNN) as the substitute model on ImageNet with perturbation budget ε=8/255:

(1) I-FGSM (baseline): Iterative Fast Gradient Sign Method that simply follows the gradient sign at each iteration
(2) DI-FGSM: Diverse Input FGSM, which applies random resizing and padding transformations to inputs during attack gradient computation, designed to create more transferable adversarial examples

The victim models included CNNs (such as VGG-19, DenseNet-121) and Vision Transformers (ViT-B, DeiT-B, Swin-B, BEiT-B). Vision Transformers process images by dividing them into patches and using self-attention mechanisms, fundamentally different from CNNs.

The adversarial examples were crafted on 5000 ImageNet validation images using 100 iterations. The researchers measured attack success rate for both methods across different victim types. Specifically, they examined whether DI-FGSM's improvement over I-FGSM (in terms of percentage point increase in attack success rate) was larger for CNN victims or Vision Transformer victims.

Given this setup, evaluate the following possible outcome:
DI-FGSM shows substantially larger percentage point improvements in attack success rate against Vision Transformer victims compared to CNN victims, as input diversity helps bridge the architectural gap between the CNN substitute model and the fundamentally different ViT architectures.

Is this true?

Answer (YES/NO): NO